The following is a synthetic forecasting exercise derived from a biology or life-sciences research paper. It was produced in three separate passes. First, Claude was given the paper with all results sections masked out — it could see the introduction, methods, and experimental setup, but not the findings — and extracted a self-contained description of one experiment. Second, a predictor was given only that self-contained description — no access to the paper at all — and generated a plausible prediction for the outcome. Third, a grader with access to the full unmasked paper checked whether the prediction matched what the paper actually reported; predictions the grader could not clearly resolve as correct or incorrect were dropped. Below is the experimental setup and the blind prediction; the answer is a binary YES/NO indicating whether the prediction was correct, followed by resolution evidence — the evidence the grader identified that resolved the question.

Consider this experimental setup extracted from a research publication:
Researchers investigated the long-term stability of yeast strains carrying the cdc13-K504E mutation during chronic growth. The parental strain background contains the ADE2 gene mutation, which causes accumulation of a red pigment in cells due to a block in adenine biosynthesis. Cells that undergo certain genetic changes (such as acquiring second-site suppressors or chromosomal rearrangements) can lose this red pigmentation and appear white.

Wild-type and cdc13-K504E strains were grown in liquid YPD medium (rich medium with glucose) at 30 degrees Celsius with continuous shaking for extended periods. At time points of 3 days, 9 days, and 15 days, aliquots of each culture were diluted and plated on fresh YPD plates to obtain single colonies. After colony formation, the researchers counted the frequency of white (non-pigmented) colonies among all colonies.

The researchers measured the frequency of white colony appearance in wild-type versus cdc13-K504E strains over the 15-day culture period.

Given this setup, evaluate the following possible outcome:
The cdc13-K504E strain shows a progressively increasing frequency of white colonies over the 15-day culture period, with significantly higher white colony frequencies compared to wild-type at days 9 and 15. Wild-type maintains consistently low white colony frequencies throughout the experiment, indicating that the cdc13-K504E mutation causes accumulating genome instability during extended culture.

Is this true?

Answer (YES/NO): YES